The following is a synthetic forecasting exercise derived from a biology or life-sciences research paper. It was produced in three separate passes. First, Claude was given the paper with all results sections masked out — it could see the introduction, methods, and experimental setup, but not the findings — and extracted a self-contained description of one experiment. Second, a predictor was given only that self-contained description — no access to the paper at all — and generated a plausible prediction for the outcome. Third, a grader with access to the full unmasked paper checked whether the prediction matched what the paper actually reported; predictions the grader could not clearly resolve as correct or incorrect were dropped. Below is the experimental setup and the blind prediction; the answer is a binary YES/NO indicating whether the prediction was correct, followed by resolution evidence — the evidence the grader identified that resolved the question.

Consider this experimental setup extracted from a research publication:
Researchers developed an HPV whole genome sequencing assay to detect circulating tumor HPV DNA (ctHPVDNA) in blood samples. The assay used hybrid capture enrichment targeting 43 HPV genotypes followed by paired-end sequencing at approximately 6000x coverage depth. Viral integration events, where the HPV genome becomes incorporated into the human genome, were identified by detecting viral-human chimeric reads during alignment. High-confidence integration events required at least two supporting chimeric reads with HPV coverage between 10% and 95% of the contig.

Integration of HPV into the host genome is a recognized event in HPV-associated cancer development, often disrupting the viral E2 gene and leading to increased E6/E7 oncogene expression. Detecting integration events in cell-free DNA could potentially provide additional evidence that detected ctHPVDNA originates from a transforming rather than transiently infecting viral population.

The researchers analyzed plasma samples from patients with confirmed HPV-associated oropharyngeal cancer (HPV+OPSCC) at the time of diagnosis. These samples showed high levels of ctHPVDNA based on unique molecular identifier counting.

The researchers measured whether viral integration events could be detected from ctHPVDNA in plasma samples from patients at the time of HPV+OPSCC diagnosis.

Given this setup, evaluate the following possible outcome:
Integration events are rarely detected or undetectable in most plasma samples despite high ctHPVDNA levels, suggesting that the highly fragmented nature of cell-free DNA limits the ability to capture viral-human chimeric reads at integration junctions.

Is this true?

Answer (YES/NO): NO